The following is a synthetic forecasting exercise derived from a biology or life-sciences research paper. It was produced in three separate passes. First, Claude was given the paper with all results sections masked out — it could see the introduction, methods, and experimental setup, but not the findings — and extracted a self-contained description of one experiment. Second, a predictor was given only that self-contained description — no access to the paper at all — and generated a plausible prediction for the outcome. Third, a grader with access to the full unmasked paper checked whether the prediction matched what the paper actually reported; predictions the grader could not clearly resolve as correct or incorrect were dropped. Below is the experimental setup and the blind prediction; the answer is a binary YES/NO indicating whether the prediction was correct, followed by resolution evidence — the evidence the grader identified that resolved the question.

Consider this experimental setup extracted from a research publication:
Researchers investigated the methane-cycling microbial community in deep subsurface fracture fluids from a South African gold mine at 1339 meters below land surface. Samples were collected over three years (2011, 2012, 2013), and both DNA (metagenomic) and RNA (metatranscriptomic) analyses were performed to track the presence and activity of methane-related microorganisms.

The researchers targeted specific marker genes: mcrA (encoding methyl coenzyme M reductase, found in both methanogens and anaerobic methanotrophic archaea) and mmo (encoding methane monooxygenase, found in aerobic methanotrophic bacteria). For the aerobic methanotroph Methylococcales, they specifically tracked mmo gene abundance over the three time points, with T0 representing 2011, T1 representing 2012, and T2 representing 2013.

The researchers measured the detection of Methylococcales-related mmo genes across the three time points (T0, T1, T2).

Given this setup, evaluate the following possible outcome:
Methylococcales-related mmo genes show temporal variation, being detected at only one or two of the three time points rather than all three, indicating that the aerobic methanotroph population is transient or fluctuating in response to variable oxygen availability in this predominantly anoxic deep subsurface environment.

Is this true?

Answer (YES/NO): YES